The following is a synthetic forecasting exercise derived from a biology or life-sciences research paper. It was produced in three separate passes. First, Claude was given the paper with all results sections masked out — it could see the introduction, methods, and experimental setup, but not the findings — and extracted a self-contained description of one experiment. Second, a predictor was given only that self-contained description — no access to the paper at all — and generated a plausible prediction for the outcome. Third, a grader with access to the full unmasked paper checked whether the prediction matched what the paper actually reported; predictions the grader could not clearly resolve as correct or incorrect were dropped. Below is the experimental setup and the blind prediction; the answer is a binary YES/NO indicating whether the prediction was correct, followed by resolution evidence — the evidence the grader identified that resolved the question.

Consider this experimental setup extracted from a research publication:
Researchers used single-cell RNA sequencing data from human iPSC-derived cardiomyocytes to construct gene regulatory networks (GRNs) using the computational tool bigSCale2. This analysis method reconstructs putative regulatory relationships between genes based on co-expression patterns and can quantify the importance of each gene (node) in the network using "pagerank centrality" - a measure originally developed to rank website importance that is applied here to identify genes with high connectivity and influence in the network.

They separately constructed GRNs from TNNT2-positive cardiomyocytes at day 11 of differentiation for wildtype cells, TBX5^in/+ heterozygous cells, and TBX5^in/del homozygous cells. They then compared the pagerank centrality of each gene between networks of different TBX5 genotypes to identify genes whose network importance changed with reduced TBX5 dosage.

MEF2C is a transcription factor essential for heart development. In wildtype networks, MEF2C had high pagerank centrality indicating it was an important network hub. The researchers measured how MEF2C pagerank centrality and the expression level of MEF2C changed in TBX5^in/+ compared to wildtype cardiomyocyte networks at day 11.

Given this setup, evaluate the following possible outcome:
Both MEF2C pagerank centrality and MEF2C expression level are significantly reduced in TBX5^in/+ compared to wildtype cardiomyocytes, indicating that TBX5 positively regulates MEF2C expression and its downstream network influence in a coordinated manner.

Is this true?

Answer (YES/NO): NO